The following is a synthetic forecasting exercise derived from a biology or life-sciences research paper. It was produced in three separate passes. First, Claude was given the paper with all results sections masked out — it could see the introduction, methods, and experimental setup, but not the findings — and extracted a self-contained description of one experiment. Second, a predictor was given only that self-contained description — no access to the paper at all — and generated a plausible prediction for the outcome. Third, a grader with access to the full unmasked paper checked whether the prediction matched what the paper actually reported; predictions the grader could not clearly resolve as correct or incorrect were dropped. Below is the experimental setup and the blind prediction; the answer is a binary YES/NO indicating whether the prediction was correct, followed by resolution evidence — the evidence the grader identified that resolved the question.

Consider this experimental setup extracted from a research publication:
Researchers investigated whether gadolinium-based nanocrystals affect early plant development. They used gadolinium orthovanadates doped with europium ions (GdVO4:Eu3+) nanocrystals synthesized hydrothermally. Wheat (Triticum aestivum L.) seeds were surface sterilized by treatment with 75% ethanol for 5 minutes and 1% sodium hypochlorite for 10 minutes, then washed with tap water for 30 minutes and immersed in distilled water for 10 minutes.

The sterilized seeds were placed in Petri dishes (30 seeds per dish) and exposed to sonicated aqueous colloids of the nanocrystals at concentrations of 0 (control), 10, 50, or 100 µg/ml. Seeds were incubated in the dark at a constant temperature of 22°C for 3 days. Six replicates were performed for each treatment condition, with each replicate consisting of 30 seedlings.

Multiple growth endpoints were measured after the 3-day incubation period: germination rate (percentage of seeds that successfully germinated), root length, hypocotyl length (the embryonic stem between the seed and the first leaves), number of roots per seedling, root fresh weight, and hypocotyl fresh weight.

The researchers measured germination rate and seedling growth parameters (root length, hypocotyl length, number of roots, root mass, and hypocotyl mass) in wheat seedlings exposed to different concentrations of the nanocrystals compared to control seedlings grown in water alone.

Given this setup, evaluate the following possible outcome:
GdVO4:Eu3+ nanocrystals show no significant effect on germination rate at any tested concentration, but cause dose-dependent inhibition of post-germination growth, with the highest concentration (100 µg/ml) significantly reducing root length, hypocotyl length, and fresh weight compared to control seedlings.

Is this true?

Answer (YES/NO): NO